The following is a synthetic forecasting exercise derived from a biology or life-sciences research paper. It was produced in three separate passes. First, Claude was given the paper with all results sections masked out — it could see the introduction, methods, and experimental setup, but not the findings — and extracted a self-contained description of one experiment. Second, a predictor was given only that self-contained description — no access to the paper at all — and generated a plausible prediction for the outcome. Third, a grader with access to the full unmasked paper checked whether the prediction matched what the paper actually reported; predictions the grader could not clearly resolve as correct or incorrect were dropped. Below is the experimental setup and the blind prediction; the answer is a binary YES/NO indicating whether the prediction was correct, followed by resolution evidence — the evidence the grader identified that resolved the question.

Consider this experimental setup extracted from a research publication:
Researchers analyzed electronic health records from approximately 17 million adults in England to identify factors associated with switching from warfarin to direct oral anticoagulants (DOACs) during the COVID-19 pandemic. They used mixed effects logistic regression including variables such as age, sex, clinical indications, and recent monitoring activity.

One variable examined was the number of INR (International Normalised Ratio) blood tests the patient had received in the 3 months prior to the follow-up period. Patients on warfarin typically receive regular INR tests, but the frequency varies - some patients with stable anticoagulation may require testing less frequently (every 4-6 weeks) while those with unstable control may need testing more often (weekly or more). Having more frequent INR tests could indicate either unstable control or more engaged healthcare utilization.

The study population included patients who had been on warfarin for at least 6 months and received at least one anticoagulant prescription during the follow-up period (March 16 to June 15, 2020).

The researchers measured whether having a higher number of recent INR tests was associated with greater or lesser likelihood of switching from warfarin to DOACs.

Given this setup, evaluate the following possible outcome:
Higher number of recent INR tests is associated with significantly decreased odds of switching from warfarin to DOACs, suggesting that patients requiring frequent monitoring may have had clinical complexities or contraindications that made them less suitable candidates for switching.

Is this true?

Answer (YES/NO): NO